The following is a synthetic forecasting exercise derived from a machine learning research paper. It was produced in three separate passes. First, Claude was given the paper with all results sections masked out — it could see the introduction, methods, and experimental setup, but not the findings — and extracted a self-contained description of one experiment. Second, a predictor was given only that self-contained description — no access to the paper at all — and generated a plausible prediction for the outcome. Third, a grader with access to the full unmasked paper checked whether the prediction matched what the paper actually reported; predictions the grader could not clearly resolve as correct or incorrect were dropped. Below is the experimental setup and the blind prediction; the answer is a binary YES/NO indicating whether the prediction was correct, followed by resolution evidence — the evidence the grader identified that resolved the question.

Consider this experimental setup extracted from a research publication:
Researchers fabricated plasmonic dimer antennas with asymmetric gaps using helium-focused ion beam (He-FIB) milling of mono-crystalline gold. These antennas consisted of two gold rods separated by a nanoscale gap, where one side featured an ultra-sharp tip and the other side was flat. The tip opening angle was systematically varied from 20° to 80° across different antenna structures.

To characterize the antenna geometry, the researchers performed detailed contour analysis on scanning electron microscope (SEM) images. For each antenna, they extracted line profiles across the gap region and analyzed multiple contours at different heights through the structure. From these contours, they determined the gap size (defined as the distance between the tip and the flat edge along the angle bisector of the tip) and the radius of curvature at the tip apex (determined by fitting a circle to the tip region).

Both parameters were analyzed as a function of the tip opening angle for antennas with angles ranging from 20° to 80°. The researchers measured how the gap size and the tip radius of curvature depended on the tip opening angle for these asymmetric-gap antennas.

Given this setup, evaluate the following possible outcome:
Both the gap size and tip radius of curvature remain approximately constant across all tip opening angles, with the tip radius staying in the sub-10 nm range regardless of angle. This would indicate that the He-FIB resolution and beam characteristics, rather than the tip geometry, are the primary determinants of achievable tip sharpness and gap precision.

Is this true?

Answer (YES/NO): NO